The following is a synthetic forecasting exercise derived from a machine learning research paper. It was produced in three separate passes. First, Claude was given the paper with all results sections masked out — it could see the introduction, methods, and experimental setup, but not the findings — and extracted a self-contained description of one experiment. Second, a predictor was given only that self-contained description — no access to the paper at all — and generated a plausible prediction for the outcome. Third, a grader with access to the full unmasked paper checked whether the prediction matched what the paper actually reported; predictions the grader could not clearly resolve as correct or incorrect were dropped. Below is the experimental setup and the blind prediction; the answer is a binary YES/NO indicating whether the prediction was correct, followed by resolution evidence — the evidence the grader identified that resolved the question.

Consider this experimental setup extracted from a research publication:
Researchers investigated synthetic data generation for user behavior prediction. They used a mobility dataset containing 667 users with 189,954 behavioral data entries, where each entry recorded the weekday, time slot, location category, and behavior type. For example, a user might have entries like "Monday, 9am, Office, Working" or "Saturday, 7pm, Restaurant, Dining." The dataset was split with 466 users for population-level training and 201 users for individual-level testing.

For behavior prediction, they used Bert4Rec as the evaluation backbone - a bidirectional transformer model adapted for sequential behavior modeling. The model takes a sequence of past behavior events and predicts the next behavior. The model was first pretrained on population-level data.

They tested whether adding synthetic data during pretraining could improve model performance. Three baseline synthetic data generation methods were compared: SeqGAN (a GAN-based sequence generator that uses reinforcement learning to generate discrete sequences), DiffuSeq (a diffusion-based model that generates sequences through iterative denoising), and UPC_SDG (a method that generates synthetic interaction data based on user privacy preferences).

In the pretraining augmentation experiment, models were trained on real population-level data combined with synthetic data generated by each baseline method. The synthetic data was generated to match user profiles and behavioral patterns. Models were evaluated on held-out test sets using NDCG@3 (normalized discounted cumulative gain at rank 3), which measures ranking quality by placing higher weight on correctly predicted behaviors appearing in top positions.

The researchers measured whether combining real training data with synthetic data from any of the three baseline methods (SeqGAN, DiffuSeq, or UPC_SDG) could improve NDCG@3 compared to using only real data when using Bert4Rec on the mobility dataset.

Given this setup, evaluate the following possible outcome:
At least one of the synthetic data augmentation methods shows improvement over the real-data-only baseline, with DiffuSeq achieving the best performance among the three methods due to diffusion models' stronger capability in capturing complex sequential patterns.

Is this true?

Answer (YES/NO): YES